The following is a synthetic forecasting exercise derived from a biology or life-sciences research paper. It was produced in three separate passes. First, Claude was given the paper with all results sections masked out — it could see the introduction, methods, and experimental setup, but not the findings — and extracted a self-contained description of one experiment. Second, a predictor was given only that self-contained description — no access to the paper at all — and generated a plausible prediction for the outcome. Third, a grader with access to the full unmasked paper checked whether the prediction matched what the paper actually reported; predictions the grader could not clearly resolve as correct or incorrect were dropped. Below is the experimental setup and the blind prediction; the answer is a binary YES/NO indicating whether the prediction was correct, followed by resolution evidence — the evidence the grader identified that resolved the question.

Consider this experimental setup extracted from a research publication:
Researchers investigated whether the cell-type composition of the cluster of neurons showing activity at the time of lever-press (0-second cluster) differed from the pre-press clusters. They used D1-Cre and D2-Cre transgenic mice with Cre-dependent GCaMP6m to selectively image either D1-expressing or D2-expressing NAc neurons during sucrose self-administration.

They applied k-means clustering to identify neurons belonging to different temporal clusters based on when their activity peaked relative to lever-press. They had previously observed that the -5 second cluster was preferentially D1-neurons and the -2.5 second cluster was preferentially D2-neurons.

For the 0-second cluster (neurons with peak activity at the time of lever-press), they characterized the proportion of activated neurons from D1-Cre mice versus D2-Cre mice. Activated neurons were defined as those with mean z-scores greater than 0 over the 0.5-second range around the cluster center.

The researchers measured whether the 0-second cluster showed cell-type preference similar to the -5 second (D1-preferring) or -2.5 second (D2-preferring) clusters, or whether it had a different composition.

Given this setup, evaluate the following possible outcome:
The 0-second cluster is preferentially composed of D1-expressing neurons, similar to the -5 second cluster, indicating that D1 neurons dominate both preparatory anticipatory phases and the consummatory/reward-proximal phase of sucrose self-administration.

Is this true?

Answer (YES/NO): NO